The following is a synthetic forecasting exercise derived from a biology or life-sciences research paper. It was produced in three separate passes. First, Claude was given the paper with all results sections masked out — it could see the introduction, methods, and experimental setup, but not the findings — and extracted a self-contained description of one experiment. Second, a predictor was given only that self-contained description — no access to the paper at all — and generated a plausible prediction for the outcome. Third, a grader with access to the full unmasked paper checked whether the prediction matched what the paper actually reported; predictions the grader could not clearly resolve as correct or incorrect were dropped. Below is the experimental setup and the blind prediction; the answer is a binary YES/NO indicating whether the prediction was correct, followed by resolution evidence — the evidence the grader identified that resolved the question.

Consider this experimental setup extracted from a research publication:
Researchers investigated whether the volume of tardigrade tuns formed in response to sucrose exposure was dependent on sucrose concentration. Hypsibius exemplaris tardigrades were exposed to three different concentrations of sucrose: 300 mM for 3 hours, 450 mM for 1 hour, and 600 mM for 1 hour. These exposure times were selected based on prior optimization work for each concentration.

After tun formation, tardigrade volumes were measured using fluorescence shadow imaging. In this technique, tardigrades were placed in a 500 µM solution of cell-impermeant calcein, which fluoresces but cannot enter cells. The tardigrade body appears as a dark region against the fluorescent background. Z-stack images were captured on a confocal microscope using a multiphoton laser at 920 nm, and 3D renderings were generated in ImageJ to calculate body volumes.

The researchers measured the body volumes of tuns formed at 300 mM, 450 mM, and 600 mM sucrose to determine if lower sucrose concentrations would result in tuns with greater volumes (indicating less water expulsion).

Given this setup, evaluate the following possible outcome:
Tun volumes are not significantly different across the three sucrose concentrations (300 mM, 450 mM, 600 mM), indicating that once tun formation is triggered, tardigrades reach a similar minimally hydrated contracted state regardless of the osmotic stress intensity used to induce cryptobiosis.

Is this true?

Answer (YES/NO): YES